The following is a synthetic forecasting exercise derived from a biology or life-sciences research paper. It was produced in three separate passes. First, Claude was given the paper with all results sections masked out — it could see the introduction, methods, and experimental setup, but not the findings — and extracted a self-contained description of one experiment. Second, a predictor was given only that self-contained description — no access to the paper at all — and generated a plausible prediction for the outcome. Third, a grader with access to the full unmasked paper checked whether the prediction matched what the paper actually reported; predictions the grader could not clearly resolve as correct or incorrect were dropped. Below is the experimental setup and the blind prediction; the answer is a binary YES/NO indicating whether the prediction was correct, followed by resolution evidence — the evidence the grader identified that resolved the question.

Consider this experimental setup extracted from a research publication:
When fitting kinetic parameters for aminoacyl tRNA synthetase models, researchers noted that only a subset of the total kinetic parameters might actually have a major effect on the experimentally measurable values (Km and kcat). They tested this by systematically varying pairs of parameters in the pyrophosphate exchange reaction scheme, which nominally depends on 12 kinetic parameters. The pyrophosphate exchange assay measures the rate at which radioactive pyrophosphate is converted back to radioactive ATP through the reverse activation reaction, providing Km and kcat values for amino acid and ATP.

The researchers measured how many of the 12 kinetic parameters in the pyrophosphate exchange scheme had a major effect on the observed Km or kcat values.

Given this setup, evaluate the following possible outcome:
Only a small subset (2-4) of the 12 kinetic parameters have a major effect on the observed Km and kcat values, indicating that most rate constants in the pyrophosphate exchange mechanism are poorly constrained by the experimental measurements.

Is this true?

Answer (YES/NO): YES